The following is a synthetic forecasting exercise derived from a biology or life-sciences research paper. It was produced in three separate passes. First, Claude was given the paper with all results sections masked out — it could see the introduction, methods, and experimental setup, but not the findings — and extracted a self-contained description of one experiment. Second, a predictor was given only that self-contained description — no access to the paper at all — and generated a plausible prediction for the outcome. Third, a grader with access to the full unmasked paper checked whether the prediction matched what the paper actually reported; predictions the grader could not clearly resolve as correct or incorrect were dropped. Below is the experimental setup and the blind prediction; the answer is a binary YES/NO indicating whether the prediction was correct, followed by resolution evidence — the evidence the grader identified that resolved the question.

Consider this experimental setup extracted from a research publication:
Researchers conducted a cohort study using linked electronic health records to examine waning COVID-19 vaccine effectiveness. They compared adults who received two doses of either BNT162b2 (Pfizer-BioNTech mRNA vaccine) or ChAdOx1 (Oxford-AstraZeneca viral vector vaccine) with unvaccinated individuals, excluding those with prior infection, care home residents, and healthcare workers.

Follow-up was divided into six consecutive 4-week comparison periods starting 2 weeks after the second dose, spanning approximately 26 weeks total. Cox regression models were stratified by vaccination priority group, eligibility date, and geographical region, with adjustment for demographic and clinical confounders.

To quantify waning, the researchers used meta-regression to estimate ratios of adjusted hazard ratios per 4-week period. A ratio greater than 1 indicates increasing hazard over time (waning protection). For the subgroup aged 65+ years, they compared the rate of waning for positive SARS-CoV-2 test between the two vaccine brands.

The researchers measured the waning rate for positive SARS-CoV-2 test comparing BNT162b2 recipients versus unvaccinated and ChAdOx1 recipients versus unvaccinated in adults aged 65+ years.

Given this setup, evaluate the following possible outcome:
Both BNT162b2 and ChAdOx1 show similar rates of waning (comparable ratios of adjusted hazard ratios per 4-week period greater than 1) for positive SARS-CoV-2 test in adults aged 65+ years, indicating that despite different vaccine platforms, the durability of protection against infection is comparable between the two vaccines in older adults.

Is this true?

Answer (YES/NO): YES